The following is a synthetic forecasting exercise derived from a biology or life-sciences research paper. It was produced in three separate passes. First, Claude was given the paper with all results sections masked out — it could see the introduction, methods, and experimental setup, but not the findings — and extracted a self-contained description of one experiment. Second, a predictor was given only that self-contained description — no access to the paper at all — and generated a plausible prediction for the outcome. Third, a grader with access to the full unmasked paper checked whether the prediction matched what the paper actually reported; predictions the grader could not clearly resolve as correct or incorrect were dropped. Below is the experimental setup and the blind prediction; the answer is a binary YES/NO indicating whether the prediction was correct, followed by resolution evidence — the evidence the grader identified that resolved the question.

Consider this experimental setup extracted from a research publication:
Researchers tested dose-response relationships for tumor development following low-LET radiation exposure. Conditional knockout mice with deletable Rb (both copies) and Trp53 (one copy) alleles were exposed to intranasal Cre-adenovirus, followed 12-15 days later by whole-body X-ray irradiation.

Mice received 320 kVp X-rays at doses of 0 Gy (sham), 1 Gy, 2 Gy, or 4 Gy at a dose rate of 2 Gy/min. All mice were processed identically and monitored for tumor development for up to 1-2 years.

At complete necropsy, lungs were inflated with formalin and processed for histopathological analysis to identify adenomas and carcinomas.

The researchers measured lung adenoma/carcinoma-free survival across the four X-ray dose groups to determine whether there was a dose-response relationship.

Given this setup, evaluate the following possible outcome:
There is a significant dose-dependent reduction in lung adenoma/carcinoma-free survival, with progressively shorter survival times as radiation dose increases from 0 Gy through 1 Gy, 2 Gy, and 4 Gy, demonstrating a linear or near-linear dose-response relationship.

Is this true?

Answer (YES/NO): NO